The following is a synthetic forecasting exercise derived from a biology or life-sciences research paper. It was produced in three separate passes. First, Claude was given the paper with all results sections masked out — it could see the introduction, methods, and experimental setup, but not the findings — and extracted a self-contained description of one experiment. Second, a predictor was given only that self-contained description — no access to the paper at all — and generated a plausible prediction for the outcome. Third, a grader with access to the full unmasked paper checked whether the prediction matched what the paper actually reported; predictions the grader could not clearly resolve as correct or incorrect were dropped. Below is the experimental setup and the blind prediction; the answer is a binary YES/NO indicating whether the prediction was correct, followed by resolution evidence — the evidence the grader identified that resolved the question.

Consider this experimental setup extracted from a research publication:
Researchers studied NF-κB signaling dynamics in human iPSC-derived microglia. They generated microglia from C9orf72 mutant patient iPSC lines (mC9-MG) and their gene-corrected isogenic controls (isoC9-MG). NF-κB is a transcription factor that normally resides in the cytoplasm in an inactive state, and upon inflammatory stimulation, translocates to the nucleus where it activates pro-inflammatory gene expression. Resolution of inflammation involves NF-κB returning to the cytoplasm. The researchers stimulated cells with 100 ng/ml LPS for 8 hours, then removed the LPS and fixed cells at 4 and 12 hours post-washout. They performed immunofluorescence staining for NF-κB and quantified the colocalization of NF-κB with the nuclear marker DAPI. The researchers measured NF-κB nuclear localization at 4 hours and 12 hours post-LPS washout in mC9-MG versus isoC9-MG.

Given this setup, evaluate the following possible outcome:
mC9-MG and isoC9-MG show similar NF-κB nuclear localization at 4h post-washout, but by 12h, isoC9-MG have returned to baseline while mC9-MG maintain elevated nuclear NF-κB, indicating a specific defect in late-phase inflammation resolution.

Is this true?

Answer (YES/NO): YES